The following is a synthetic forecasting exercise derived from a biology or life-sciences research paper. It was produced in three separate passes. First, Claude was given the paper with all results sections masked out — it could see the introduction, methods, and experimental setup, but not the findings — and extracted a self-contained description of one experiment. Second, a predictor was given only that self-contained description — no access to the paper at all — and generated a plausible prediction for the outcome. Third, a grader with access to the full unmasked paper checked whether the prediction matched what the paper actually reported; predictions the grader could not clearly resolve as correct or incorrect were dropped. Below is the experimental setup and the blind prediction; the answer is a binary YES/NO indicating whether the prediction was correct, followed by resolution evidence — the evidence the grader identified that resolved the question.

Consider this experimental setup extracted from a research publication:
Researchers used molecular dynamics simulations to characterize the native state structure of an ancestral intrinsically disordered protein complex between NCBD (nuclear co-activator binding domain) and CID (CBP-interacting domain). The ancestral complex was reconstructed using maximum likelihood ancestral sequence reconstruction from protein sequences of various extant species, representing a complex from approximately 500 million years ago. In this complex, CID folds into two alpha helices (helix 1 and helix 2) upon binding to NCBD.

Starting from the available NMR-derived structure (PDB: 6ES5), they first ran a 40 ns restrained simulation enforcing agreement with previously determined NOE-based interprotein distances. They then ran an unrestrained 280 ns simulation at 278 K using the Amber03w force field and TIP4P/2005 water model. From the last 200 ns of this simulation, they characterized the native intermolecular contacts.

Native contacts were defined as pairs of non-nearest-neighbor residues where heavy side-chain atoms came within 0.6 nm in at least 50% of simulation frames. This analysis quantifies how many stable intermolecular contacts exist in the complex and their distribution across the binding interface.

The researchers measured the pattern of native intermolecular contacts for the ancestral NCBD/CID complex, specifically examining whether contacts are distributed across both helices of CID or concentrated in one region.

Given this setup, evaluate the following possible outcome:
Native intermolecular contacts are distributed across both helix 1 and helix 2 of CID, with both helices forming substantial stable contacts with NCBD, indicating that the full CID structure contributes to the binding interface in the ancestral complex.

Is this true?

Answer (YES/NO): YES